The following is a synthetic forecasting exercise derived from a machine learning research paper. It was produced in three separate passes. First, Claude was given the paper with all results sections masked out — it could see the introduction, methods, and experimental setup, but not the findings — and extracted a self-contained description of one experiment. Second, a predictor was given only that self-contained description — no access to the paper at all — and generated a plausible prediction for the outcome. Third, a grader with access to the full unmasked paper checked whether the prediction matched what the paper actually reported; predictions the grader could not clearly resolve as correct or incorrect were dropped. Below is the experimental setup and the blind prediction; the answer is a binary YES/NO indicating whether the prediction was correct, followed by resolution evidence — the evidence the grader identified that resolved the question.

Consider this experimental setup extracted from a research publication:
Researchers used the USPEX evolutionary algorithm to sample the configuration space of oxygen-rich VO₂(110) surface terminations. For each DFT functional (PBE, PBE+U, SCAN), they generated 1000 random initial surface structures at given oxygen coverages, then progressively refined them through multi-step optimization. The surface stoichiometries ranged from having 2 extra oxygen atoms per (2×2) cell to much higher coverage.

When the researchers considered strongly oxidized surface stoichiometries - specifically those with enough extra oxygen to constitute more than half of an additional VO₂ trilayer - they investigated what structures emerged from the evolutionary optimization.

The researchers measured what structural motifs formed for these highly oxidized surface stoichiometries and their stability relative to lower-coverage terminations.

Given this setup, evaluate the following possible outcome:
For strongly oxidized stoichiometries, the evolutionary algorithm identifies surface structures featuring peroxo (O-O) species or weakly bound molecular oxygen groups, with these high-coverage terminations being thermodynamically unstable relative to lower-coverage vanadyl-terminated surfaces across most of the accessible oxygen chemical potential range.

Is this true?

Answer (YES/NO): NO